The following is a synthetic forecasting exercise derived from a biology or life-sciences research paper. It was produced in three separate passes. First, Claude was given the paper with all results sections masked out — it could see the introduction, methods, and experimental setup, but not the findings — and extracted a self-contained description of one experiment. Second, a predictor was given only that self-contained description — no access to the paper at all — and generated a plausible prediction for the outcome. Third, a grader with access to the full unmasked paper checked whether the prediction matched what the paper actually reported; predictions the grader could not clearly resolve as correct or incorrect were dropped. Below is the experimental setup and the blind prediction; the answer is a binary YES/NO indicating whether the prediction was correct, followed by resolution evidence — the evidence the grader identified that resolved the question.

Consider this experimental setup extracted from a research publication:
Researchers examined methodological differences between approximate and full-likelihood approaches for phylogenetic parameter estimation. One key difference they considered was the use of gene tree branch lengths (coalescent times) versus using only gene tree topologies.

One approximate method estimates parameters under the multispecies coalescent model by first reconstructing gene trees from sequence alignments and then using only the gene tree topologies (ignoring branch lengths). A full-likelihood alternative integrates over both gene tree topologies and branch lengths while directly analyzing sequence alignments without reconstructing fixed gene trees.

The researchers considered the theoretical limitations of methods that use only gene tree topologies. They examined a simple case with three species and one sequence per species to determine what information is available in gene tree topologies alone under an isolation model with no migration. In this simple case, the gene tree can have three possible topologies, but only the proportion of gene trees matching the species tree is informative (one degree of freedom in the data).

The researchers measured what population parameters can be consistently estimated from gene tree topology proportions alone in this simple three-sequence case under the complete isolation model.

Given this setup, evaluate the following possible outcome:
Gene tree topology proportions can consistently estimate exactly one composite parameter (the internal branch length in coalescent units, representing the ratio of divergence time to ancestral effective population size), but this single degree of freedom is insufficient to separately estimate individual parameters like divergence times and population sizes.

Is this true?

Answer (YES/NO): NO